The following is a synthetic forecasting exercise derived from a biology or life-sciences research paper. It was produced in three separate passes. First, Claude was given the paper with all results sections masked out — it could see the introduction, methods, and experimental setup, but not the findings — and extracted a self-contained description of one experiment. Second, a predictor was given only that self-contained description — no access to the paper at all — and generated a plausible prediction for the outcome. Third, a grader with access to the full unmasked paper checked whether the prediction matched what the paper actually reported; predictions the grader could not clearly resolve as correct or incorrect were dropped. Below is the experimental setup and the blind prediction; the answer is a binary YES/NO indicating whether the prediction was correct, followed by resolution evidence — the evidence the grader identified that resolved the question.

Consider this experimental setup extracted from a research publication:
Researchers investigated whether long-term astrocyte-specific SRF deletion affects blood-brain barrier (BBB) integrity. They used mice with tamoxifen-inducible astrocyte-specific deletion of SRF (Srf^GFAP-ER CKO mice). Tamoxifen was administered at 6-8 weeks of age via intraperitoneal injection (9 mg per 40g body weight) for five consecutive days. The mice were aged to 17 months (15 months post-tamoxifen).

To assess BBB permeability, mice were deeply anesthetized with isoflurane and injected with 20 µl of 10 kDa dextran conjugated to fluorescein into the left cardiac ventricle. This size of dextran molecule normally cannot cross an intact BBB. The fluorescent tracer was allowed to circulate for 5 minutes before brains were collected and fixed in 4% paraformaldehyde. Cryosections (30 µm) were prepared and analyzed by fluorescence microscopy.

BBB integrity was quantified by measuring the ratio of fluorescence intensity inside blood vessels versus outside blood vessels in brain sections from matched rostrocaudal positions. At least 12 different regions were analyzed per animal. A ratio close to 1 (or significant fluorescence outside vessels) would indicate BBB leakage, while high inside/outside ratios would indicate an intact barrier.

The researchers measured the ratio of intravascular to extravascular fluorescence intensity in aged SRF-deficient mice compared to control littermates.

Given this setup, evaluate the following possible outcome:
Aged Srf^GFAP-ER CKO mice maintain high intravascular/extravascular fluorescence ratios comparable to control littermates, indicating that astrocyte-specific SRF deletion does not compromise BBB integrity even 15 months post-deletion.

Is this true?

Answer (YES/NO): YES